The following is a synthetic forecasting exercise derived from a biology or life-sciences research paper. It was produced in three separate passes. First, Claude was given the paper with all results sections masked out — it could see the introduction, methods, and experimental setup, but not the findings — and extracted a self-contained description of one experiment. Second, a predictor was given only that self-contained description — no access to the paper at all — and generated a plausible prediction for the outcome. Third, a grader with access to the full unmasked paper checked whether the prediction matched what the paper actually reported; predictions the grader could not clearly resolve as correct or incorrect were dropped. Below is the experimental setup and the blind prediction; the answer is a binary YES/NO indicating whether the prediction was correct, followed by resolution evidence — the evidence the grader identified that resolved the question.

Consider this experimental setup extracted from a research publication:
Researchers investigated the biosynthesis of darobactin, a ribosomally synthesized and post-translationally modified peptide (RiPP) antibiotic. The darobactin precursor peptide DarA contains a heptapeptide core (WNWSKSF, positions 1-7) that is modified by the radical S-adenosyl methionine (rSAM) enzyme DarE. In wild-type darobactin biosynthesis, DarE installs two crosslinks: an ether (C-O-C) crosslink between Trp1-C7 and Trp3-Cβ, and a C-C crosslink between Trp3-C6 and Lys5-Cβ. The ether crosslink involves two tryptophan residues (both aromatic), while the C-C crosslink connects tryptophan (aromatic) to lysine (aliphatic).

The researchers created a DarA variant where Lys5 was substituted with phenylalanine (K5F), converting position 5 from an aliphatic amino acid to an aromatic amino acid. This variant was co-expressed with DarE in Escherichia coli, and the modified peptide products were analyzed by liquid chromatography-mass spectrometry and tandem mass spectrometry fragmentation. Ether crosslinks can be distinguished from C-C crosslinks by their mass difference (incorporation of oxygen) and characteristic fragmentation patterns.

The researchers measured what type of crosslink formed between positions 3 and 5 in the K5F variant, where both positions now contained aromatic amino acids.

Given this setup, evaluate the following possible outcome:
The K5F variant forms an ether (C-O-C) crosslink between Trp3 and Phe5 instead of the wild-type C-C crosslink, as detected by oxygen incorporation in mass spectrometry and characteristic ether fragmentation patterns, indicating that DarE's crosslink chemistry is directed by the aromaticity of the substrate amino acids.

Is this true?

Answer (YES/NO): YES